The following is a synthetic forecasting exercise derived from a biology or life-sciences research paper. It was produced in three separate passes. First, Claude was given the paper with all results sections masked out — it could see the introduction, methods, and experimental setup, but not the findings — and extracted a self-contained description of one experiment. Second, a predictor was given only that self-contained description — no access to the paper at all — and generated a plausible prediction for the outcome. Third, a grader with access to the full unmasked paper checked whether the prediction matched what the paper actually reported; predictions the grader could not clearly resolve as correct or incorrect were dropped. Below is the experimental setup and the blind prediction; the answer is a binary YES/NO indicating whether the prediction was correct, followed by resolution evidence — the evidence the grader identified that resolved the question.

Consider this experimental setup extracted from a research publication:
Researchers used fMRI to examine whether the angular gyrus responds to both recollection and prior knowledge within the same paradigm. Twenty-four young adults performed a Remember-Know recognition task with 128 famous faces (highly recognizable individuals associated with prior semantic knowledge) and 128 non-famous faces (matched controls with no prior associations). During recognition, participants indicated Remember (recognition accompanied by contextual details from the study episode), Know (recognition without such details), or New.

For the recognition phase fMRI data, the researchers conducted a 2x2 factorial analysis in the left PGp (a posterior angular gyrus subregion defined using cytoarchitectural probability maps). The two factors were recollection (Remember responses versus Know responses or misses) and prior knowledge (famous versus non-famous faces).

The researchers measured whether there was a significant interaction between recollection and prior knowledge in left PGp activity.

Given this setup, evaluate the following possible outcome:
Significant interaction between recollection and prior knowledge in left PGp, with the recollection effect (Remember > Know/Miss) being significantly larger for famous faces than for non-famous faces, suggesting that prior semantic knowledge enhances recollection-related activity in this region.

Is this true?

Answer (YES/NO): NO